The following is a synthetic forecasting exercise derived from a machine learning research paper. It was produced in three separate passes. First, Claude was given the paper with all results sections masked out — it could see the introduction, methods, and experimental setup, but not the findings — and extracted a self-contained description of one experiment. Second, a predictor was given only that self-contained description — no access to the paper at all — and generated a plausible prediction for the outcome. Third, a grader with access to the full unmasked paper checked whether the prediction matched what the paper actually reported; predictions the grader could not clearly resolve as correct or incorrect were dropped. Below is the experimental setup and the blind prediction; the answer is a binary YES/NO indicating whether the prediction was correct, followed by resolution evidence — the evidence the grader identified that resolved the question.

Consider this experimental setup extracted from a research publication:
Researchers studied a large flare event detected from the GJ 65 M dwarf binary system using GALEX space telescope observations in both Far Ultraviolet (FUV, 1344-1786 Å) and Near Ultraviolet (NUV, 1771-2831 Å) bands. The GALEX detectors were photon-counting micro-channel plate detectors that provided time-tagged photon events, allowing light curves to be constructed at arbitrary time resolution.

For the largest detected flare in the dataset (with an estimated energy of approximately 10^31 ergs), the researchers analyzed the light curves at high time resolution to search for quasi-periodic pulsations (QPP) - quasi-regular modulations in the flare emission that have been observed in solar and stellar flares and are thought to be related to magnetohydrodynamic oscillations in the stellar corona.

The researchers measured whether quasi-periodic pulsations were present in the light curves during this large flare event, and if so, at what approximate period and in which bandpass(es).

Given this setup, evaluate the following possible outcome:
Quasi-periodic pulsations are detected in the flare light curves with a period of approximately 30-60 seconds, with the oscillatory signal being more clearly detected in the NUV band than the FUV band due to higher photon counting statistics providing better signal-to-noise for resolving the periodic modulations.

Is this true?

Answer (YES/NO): YES